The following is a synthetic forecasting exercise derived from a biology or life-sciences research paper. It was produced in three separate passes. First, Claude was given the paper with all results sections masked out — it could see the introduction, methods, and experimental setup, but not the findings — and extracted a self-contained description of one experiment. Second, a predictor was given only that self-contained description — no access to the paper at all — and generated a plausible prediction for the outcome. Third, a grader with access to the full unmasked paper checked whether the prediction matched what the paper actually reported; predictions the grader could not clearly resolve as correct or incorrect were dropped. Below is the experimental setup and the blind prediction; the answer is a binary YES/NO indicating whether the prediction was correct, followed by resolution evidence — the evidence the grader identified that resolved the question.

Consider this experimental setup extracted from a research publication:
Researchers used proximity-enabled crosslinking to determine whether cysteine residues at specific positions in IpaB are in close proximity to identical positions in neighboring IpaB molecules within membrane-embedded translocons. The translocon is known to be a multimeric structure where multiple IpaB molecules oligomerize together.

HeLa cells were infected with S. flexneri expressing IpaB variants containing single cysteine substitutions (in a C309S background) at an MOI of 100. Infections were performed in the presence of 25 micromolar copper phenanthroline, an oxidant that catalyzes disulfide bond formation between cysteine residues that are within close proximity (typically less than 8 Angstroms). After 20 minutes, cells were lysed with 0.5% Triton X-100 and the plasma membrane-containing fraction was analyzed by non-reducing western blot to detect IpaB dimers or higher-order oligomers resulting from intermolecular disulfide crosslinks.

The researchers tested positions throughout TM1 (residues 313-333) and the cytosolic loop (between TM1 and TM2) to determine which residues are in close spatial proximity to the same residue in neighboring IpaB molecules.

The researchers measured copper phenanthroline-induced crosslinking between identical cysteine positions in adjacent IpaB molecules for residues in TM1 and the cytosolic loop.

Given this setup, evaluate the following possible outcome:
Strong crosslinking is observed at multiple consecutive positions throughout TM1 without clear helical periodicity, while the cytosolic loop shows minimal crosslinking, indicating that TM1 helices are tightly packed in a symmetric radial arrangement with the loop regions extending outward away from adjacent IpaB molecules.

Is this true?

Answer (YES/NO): NO